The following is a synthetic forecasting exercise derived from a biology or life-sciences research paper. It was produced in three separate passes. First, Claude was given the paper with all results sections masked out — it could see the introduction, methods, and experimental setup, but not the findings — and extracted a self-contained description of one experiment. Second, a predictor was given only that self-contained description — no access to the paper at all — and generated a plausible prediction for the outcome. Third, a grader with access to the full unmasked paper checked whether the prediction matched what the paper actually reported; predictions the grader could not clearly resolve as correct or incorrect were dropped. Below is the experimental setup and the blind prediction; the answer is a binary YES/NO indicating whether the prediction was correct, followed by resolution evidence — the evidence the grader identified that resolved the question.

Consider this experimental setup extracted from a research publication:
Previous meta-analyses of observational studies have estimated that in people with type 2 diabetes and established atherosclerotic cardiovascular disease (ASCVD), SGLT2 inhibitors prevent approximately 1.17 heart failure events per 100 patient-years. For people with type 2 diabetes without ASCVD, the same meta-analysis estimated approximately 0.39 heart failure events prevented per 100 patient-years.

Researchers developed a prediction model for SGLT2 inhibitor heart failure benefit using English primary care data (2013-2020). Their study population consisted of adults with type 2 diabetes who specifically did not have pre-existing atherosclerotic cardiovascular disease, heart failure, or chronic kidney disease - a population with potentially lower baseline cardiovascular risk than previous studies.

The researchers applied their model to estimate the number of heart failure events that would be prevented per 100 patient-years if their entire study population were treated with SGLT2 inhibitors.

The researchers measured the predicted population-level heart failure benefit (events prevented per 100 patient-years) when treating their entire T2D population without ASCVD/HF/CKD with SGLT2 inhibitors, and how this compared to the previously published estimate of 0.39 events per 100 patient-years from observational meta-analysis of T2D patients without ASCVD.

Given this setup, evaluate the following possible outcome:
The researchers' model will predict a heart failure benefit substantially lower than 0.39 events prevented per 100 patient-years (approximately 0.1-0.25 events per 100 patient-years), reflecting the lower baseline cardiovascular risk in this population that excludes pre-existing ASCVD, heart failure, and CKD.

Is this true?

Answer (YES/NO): NO